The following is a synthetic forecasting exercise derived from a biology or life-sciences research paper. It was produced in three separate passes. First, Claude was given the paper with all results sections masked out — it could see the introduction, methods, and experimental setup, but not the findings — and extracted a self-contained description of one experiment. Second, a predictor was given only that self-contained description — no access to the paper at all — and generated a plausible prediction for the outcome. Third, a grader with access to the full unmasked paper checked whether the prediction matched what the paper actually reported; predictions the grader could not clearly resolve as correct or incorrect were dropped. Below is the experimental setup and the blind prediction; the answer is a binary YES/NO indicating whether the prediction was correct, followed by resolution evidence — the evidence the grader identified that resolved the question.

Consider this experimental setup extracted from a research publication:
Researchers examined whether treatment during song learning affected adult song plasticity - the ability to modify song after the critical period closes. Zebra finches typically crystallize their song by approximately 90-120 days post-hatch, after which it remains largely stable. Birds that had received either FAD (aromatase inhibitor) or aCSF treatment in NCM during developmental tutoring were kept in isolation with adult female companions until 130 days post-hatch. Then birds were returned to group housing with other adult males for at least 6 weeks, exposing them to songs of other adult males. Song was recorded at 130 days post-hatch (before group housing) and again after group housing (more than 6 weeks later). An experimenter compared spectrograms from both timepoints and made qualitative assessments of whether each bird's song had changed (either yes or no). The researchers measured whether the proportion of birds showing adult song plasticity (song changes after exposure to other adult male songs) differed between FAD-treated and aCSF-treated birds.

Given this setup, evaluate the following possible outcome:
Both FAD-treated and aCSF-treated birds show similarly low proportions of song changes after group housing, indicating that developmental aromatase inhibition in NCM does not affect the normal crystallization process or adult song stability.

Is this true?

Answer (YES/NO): NO